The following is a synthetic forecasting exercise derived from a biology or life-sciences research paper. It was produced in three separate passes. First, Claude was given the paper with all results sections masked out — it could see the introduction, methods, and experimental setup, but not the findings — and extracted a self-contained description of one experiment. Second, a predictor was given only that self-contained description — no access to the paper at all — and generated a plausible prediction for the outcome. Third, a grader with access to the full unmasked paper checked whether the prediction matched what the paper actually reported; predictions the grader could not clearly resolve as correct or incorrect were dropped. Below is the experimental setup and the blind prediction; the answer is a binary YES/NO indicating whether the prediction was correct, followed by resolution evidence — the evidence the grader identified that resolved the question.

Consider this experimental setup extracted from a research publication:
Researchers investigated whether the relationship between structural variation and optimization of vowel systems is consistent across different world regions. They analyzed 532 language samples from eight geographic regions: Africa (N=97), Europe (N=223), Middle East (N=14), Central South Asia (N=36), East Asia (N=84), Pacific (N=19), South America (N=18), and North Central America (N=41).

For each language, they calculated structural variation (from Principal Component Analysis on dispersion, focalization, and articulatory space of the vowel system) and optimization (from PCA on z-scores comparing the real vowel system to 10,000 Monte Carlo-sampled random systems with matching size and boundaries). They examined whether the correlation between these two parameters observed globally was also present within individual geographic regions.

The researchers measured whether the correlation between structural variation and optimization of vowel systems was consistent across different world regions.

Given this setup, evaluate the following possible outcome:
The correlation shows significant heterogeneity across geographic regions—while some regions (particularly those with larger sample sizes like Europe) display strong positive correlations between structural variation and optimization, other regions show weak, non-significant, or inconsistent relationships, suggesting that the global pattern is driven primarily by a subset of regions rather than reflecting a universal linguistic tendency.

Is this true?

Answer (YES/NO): NO